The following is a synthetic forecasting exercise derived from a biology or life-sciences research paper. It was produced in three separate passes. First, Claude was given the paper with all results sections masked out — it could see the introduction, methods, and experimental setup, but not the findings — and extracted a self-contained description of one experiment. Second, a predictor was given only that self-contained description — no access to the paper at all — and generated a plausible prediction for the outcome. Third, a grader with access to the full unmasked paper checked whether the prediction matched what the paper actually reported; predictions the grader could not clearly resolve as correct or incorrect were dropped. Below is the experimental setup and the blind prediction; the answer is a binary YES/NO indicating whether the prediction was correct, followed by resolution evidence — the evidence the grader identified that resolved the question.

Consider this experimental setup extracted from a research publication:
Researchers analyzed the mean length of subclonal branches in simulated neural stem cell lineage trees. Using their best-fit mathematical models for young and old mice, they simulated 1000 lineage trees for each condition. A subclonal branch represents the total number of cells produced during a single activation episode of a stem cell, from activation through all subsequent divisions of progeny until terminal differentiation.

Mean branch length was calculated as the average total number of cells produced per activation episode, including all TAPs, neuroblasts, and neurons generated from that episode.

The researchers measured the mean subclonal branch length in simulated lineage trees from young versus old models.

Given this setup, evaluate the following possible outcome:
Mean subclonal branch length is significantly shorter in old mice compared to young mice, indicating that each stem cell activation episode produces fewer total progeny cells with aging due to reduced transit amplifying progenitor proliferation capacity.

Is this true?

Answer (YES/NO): NO